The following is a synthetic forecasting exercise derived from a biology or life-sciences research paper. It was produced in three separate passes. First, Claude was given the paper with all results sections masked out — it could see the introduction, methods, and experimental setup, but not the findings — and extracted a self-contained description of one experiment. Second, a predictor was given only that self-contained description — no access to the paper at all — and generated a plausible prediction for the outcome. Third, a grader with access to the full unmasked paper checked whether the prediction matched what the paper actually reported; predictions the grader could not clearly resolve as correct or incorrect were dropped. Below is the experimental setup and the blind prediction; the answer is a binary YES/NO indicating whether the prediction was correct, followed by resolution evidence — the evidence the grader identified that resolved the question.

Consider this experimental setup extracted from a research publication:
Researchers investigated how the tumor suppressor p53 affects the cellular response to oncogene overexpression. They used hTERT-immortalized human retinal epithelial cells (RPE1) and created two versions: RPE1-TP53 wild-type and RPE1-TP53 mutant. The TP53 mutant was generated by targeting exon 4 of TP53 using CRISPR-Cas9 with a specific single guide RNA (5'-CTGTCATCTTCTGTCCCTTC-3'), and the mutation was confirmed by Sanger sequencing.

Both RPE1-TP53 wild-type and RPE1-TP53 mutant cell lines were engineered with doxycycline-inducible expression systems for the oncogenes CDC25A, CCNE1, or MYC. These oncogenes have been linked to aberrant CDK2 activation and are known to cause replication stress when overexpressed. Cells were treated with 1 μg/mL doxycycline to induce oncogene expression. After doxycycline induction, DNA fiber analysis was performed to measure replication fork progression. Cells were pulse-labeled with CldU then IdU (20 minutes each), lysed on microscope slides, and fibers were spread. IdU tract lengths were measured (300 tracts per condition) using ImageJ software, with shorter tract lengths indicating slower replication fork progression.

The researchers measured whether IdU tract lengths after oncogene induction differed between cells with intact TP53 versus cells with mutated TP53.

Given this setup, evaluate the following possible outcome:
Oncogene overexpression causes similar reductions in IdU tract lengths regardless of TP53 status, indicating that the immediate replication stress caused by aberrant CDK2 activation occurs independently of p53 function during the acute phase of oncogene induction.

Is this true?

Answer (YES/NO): YES